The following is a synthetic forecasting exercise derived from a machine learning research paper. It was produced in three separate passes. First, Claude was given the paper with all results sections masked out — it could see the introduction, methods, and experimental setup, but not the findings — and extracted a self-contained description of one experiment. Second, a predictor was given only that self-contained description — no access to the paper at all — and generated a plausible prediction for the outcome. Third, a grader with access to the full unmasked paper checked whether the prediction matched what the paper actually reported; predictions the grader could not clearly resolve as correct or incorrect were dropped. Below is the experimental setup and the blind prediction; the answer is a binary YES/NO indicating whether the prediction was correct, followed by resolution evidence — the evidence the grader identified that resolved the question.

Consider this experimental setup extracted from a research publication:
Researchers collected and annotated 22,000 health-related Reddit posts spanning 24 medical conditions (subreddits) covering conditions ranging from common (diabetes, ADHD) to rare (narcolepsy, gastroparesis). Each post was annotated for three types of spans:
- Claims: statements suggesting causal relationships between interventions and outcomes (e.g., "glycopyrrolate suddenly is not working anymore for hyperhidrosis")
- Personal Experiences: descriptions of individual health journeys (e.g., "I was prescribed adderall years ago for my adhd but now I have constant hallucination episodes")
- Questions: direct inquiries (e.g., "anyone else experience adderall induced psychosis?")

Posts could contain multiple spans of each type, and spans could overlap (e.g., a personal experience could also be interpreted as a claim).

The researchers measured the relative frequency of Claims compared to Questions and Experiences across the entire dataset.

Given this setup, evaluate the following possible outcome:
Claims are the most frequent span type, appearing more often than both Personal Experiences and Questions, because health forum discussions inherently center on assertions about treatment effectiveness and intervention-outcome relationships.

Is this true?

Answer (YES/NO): NO